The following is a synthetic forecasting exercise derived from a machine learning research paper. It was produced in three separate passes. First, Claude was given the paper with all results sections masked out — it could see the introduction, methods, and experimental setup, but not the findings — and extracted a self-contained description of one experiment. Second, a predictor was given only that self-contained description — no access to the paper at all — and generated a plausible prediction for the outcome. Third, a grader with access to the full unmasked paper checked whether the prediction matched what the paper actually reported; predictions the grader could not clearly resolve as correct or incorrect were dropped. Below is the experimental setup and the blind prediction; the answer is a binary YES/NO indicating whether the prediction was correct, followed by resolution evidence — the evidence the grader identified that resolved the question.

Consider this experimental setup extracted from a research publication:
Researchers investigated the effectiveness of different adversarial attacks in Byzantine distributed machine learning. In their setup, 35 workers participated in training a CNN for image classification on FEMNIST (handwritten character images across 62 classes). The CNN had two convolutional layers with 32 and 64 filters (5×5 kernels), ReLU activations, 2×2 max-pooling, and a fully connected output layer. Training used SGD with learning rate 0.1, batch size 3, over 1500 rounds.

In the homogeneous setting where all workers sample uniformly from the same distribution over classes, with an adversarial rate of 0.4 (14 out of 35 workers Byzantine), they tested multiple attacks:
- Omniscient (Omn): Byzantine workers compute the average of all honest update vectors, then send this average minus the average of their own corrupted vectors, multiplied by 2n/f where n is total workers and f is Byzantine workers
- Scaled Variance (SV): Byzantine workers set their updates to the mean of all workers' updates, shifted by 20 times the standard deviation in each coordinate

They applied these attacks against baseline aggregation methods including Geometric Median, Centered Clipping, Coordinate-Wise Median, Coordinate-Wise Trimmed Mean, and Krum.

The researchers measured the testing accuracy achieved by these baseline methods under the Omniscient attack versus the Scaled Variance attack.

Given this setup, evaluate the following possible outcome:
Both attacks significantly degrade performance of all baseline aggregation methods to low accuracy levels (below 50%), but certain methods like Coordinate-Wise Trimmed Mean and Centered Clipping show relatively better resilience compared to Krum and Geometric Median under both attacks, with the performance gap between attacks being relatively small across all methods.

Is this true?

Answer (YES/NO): NO